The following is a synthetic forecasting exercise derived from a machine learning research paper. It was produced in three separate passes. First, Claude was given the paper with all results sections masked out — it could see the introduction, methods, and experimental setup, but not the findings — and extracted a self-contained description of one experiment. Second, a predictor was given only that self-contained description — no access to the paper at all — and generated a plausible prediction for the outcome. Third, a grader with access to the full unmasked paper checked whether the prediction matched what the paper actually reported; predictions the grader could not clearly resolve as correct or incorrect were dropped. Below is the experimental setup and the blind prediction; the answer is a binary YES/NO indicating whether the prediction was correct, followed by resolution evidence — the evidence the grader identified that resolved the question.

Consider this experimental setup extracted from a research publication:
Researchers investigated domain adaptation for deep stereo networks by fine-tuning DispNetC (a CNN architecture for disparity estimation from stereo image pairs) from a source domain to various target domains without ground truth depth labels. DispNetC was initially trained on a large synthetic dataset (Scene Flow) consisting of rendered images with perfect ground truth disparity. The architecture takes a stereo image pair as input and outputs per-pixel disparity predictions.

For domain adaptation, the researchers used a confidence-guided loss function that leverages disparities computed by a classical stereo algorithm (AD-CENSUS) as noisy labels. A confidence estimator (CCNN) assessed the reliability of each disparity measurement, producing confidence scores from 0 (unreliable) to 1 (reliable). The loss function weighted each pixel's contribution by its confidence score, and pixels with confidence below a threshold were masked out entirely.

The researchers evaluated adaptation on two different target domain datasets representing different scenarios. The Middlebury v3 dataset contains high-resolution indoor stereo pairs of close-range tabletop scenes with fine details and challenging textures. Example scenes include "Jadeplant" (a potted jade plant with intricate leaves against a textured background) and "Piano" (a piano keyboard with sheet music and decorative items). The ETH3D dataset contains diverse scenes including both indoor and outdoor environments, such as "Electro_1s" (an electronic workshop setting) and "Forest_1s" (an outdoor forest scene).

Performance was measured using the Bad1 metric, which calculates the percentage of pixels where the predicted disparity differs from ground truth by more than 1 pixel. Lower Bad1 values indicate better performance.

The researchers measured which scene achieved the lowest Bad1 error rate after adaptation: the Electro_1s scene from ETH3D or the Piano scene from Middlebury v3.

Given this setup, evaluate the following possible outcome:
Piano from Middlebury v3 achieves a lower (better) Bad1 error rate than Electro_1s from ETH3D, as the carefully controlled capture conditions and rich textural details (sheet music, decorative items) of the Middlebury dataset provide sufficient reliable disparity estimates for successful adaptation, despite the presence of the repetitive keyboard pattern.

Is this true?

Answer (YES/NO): NO